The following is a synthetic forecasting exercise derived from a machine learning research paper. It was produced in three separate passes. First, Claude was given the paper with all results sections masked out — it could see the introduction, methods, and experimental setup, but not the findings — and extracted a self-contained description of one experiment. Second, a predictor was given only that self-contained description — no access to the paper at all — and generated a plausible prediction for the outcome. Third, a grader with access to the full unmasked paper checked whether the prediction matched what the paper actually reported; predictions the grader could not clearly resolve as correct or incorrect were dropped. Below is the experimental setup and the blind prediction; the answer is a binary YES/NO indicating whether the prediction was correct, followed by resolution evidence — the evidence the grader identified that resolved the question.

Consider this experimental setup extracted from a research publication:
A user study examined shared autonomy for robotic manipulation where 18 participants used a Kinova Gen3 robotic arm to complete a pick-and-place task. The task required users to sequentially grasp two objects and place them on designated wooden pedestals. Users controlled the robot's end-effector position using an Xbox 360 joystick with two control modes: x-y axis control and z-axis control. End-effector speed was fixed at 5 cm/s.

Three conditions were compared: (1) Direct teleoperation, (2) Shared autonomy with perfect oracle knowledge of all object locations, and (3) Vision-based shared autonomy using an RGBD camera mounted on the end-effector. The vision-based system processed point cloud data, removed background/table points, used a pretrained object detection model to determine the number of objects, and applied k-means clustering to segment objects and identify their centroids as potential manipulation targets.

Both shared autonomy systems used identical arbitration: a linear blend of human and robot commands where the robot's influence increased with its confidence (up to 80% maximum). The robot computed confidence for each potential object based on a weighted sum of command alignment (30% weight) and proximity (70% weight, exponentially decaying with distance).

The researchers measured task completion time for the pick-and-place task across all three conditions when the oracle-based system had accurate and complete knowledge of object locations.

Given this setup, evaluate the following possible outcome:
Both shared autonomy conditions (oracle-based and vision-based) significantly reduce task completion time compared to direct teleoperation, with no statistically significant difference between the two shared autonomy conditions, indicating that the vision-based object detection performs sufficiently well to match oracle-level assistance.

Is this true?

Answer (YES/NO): NO